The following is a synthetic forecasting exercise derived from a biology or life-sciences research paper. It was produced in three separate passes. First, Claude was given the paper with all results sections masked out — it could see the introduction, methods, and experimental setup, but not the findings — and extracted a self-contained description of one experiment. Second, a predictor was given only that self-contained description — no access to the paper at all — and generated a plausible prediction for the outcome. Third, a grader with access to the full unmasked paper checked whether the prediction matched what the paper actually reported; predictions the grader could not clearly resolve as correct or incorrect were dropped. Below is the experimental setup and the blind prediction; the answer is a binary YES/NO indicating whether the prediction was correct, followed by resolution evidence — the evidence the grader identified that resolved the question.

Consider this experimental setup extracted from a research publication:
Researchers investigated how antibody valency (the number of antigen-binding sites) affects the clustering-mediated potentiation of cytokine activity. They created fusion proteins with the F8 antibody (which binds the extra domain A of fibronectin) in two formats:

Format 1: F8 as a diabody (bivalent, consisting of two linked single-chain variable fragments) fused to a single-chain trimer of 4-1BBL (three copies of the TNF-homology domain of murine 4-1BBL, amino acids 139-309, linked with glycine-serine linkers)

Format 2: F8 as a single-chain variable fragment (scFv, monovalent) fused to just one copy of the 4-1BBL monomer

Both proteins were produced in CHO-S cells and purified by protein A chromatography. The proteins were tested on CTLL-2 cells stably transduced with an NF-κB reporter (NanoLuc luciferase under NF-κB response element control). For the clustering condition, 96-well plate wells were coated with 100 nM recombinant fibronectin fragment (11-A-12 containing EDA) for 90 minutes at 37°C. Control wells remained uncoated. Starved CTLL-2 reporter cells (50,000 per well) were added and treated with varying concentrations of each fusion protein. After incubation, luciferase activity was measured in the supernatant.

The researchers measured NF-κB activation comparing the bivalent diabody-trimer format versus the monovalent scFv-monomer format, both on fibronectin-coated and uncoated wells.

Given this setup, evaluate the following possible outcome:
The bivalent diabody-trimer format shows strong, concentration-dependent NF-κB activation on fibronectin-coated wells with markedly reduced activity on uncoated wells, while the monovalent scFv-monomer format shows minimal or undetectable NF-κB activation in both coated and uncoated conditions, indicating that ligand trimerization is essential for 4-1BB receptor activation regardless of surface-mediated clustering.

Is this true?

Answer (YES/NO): NO